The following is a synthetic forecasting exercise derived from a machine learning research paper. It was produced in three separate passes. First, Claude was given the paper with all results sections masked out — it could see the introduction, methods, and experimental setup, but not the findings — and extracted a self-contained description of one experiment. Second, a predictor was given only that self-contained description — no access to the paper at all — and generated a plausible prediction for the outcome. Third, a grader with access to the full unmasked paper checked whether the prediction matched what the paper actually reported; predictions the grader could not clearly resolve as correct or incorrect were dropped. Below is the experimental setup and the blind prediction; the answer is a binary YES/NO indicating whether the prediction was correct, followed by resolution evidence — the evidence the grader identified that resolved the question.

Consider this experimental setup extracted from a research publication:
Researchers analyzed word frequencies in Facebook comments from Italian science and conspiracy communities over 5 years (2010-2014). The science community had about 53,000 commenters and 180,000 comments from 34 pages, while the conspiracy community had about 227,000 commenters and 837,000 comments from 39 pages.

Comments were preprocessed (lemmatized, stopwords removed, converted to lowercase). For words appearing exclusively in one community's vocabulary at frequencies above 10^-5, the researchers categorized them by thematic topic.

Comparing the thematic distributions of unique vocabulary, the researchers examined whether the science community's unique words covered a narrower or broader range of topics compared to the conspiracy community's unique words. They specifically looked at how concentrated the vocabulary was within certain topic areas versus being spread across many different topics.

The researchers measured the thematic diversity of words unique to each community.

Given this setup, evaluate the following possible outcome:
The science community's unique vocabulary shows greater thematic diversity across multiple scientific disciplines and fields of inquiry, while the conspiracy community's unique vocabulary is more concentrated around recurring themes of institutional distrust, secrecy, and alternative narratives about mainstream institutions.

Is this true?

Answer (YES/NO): NO